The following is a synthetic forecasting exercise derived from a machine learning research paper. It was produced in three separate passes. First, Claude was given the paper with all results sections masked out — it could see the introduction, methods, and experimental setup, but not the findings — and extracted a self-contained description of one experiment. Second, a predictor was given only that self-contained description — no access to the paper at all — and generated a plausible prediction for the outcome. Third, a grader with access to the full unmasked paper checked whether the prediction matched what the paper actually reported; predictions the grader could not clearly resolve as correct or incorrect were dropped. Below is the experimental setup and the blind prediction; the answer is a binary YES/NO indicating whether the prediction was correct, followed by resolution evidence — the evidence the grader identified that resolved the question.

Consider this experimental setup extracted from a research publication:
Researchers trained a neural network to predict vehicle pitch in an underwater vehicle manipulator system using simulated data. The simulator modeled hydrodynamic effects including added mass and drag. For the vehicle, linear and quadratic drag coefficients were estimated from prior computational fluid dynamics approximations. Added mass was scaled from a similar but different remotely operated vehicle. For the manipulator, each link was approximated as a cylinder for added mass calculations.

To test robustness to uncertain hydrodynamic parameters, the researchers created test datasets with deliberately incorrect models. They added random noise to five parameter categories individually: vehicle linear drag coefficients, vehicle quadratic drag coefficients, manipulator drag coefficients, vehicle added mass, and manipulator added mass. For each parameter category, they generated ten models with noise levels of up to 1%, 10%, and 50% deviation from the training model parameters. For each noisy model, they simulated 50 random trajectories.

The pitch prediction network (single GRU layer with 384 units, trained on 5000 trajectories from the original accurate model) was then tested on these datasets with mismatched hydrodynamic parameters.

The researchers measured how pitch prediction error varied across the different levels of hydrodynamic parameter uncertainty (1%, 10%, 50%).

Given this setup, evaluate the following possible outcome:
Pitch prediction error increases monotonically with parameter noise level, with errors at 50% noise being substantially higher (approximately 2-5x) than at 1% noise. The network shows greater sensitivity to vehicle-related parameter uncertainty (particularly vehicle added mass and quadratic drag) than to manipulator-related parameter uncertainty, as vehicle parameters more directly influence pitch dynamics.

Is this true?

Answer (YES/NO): NO